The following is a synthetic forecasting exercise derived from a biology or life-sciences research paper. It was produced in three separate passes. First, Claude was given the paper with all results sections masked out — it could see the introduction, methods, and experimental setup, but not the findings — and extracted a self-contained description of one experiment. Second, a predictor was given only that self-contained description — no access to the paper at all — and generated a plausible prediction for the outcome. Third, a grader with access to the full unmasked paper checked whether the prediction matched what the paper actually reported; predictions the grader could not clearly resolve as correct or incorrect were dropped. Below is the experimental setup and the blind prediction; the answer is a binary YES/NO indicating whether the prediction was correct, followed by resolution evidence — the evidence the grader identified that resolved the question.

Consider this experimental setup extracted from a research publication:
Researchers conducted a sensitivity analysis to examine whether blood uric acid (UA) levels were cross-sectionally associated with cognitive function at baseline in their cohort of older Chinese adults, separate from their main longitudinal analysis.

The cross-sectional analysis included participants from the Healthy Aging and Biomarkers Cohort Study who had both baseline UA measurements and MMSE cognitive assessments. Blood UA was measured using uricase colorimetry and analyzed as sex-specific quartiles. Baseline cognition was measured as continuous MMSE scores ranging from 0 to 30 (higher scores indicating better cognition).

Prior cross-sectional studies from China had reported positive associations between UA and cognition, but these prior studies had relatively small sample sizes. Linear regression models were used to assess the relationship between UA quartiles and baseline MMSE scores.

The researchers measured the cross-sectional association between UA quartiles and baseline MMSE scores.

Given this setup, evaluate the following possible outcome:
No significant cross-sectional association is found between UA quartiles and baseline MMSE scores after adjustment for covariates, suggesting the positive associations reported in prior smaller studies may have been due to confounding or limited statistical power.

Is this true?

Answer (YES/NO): NO